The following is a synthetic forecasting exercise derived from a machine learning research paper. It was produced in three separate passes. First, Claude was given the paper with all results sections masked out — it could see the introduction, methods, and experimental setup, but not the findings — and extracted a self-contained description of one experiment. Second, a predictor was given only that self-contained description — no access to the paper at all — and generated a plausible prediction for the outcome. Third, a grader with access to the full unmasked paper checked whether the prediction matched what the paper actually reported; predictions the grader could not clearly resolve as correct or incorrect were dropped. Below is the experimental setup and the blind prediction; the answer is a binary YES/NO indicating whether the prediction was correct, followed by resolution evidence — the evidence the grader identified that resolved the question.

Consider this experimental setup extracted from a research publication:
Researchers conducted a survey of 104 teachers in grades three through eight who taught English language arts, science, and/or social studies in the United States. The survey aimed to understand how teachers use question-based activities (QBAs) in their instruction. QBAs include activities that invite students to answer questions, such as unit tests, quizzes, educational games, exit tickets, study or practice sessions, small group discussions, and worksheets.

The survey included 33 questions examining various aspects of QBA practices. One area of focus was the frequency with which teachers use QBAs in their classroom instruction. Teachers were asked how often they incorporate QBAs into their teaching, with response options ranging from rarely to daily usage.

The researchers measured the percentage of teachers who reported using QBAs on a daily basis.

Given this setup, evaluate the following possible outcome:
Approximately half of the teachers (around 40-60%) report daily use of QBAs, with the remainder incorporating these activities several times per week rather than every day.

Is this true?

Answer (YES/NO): NO